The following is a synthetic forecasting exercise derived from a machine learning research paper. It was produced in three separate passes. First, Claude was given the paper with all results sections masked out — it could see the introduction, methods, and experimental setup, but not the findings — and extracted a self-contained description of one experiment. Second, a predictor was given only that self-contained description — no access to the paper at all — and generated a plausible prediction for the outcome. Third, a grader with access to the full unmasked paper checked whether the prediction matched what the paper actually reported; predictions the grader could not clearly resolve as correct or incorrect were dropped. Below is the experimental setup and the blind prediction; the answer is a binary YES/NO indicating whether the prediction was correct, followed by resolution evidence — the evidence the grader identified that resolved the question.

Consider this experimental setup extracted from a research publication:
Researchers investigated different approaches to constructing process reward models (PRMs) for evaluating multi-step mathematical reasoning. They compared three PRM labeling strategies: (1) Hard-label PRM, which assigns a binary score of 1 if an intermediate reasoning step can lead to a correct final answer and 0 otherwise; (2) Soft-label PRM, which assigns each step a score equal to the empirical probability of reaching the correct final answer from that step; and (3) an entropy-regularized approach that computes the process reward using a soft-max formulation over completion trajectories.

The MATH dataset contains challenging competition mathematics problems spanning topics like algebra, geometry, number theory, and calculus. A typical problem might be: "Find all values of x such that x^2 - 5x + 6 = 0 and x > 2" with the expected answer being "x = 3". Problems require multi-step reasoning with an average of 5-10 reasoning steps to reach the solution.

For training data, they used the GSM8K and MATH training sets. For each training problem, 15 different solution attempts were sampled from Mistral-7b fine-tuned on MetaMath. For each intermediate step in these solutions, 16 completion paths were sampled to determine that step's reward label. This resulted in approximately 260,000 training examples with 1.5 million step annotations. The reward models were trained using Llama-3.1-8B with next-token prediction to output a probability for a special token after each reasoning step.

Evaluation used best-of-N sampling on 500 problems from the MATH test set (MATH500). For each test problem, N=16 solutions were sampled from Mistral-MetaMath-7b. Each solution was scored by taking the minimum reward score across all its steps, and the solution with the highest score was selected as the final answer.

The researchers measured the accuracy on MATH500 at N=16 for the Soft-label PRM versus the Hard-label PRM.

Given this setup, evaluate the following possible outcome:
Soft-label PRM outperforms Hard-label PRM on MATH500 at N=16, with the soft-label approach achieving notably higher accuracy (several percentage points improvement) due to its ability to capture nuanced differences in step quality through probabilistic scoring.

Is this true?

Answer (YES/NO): NO